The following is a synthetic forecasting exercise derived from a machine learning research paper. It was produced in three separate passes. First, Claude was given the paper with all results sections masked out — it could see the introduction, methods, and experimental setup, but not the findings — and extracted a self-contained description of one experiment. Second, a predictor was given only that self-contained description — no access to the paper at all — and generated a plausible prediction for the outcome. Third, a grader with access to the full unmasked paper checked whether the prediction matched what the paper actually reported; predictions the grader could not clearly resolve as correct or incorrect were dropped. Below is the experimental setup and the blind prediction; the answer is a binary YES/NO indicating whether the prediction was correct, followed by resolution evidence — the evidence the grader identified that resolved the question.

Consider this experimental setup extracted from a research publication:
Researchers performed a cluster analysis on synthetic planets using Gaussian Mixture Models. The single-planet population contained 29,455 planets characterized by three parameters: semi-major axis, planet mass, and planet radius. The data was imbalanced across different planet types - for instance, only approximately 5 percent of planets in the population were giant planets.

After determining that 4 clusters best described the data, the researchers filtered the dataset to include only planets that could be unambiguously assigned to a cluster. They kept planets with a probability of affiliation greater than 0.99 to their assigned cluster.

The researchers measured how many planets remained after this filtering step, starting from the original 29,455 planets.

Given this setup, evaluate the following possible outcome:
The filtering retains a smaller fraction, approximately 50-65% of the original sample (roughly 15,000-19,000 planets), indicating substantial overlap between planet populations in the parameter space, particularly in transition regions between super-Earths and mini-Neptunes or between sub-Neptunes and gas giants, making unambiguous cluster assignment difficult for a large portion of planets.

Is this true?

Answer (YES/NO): NO